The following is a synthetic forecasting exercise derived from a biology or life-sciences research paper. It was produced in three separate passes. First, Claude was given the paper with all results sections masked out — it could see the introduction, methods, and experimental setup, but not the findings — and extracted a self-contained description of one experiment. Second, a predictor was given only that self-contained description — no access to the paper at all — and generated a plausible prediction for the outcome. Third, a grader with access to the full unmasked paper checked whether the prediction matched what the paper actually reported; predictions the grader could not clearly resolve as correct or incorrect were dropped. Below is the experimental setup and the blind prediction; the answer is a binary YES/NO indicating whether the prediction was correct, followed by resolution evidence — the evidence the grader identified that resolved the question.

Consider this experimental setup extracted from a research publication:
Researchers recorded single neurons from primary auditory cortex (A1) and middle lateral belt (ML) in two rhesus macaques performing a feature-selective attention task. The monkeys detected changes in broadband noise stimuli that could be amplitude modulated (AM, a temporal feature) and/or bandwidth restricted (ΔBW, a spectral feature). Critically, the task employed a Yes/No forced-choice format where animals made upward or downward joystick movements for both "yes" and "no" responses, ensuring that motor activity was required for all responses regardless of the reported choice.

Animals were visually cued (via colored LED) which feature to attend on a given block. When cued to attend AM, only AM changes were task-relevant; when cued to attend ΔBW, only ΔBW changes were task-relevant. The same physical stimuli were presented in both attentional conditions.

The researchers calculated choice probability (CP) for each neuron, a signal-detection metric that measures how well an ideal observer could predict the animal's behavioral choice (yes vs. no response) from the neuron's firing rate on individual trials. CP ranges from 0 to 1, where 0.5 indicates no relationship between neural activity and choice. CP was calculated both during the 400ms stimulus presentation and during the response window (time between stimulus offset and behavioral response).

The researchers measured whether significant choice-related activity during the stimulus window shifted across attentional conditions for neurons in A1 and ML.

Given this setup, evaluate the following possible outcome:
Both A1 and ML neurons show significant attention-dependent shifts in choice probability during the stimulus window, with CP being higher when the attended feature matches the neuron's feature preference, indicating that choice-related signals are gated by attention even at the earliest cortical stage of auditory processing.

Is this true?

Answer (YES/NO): NO